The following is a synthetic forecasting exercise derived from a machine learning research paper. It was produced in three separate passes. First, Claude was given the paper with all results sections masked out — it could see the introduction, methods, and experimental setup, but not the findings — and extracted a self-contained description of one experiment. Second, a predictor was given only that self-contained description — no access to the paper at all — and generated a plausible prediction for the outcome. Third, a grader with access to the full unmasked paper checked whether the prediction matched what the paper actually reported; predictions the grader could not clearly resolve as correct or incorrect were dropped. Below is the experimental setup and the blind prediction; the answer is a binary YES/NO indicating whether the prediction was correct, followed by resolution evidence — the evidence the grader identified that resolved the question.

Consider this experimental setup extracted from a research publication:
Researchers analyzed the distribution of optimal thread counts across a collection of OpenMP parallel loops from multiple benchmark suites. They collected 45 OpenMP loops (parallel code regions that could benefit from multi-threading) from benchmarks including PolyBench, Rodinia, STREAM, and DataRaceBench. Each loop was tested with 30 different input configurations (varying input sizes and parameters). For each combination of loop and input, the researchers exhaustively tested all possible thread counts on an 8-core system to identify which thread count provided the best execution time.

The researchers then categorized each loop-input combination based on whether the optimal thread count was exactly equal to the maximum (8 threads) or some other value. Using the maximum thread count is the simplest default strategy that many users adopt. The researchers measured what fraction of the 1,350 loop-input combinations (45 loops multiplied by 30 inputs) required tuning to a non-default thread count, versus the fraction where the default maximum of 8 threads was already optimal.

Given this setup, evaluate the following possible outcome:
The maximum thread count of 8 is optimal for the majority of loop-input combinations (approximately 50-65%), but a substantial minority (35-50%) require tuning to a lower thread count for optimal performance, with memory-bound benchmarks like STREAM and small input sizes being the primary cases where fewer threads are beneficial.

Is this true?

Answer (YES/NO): NO